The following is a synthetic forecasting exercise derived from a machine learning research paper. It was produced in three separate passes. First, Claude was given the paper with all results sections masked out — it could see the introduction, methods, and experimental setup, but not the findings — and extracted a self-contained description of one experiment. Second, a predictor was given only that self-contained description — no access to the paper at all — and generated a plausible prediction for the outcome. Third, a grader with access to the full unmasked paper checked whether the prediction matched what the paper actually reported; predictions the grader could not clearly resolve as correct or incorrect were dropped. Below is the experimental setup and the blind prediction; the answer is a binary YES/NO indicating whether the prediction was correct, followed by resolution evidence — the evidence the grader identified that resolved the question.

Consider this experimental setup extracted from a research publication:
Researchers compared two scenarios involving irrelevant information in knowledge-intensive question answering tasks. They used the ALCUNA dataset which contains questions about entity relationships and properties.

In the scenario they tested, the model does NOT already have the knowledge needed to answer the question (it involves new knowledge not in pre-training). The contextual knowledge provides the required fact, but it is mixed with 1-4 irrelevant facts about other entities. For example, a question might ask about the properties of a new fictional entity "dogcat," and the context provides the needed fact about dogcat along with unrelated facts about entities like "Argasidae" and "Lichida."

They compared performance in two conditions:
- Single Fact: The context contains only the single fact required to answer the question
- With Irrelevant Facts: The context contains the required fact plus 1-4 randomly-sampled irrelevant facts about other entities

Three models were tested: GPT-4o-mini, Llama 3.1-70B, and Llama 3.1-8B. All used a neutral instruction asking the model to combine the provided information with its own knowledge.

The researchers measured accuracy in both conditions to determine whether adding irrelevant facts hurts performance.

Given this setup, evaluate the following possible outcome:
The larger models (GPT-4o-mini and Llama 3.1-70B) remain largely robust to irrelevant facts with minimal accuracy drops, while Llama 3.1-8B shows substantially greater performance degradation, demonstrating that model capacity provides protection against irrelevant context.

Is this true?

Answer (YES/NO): YES